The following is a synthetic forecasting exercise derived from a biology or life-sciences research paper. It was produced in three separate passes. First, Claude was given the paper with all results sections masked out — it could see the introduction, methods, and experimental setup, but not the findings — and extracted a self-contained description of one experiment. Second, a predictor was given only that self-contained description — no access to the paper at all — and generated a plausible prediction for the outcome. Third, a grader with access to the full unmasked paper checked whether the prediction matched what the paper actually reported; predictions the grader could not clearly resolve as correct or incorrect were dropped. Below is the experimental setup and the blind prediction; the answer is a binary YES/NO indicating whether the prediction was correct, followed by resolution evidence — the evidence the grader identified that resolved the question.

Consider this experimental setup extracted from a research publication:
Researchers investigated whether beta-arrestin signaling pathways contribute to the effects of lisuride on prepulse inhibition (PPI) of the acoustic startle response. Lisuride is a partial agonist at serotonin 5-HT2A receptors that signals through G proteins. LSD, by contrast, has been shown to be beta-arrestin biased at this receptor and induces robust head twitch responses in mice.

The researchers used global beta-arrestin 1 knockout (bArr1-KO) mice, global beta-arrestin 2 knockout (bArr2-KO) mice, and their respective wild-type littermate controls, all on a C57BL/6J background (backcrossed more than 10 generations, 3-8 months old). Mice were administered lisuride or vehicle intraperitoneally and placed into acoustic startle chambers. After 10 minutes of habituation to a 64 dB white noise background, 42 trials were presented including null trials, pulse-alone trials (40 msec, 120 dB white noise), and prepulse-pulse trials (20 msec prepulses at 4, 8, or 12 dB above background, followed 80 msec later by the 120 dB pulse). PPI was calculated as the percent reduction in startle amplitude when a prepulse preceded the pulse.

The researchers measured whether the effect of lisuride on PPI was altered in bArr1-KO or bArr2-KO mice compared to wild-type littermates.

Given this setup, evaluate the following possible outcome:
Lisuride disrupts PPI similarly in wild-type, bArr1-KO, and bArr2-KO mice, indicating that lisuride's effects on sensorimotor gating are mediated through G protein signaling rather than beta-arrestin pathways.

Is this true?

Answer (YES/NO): NO